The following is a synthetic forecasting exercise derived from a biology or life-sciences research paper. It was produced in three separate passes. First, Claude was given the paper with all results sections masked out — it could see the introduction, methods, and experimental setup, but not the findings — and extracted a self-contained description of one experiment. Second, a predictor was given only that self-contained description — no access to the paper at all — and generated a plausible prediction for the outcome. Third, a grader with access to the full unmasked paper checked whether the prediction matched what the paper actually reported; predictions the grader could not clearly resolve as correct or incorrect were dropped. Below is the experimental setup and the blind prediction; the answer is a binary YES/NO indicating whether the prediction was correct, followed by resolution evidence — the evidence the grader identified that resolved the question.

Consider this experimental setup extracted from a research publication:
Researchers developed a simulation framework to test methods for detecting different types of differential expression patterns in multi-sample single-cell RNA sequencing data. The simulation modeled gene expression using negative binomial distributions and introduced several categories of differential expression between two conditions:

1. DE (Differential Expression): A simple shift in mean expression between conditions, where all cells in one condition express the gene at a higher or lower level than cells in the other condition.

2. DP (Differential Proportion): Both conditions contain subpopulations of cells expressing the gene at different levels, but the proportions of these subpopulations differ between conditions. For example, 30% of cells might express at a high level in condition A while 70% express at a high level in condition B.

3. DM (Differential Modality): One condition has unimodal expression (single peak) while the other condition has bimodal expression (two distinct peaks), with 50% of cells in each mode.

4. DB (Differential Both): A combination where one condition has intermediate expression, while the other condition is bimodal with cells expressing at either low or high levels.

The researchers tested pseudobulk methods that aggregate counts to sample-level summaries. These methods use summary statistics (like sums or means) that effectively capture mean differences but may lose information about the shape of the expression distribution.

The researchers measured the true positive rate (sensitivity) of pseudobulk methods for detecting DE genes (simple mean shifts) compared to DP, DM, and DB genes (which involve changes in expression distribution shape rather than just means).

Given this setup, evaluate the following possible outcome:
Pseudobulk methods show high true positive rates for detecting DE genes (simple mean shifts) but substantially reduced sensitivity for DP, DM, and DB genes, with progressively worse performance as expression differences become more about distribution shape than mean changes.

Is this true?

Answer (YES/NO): NO